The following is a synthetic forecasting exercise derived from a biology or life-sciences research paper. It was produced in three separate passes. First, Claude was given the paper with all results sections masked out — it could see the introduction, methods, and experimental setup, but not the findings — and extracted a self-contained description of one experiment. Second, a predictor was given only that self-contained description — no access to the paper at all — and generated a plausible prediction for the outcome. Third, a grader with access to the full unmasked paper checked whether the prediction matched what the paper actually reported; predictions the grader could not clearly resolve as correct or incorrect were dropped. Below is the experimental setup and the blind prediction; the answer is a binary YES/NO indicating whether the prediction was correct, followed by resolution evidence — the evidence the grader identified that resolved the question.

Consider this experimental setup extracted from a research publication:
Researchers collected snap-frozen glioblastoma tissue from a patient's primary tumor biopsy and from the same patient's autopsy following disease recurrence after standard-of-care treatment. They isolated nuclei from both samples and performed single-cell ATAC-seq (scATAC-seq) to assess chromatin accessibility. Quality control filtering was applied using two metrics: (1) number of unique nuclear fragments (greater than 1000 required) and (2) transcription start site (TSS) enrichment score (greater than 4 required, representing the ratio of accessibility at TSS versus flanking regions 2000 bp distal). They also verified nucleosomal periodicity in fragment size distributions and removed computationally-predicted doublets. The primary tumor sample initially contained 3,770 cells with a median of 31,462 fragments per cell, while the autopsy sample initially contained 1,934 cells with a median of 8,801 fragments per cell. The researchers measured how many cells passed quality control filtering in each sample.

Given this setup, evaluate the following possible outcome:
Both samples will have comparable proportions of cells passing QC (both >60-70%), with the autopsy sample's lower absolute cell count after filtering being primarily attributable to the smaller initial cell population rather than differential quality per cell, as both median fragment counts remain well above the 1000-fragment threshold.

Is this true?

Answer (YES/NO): NO